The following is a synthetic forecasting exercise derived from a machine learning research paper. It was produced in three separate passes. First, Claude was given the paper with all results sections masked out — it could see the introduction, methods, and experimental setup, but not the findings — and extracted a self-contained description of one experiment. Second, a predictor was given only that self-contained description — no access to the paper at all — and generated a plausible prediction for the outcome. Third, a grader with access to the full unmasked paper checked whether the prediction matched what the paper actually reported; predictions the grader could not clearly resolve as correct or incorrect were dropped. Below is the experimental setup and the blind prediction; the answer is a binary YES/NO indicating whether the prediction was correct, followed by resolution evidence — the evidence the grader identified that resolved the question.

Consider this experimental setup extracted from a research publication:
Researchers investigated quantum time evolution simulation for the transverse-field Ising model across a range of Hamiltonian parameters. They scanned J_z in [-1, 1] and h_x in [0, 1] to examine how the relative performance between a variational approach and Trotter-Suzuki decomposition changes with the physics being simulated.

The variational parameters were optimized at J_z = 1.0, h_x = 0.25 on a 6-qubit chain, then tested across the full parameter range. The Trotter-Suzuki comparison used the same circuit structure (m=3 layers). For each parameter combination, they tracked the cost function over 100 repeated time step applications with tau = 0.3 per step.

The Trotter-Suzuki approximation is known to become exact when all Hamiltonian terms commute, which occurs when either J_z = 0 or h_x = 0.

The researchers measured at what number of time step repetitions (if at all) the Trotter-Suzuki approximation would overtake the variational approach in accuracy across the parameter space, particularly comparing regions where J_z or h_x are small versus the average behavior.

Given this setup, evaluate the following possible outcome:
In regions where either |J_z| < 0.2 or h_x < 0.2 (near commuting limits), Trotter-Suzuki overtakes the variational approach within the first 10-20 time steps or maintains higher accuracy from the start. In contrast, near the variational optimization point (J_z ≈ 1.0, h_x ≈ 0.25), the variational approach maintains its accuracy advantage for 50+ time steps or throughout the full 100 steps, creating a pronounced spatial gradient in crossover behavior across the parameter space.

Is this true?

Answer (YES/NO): NO